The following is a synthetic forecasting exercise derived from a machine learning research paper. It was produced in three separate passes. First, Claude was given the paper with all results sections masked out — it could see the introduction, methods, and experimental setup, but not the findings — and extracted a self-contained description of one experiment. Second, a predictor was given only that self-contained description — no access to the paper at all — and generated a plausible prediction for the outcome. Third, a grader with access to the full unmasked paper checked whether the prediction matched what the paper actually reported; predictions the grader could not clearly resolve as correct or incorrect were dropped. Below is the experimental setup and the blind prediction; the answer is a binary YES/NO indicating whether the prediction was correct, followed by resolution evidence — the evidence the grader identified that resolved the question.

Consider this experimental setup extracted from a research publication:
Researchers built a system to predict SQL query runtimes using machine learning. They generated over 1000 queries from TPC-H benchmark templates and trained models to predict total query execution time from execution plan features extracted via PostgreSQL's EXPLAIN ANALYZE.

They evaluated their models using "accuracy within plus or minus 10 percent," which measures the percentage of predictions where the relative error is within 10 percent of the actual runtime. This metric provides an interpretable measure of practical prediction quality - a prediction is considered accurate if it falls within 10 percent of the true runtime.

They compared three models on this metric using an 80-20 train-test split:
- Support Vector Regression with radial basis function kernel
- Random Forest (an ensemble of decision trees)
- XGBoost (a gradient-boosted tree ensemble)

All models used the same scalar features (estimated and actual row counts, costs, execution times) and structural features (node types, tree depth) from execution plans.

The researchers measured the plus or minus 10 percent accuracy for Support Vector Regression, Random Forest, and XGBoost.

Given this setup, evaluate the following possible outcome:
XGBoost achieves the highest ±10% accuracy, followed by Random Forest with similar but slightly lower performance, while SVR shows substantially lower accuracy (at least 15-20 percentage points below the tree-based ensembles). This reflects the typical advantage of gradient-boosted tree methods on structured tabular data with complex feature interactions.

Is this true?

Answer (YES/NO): YES